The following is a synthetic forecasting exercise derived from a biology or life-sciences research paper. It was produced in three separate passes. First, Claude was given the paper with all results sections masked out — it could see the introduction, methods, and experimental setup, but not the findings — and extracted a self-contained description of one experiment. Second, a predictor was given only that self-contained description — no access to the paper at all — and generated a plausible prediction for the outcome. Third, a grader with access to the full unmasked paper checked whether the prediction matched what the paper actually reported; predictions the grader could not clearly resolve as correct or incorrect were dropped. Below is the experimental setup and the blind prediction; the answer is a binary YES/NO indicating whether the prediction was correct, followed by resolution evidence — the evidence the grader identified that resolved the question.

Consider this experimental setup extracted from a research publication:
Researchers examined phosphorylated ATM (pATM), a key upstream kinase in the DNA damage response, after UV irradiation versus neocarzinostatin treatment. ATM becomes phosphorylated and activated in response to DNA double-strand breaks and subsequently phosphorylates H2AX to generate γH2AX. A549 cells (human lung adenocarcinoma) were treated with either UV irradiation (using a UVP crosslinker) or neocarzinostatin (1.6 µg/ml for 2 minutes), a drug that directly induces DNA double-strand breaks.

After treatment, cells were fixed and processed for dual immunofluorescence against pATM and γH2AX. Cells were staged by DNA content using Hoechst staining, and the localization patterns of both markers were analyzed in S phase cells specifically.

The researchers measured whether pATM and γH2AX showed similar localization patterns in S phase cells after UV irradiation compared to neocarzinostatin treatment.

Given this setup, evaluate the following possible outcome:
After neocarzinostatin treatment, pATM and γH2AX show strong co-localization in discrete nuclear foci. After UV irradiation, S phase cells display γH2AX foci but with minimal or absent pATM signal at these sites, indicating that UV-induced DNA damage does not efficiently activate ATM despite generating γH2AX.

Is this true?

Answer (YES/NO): NO